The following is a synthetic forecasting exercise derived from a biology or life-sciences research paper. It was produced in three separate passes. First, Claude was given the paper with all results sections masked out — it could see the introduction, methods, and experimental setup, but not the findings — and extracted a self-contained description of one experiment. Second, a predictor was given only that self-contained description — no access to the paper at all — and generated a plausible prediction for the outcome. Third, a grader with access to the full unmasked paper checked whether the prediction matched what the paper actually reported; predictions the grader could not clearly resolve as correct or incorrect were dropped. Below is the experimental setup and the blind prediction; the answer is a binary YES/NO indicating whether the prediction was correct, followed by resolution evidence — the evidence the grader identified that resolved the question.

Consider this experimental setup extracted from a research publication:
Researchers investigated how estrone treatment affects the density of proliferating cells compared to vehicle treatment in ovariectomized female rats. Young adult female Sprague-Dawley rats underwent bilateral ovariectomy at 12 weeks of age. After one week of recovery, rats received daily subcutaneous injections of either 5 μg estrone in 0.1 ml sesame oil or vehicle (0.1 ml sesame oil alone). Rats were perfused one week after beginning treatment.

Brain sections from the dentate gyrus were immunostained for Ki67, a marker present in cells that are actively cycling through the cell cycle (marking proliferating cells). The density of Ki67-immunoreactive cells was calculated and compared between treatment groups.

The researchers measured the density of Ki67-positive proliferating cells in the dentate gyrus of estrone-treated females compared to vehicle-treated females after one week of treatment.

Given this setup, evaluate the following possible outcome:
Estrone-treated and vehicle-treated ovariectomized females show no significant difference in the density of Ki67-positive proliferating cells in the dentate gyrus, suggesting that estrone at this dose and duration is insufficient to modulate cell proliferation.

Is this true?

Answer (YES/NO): NO